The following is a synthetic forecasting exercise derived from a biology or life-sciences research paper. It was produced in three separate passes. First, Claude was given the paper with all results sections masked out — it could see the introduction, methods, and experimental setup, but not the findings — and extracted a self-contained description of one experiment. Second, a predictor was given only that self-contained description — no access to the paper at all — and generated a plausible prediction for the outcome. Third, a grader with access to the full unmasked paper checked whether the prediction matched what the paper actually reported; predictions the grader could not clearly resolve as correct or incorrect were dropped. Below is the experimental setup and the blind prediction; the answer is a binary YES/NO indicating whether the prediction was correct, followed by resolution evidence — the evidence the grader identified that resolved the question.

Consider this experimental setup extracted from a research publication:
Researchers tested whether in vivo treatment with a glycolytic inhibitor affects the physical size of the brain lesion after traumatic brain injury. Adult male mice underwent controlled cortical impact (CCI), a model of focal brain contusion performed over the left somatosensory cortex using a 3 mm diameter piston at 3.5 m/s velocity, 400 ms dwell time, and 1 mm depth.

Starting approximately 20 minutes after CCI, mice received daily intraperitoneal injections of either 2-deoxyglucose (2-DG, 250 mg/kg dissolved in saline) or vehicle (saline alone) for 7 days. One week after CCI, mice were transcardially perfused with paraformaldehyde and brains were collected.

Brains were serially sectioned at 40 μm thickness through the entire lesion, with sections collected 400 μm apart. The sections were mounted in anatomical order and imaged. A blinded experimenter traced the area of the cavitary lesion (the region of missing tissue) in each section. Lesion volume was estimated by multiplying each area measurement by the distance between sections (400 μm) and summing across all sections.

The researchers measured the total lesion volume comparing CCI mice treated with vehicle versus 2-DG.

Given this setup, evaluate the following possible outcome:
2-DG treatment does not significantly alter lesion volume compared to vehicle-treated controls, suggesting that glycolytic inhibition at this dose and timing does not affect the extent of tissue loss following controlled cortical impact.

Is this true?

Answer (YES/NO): YES